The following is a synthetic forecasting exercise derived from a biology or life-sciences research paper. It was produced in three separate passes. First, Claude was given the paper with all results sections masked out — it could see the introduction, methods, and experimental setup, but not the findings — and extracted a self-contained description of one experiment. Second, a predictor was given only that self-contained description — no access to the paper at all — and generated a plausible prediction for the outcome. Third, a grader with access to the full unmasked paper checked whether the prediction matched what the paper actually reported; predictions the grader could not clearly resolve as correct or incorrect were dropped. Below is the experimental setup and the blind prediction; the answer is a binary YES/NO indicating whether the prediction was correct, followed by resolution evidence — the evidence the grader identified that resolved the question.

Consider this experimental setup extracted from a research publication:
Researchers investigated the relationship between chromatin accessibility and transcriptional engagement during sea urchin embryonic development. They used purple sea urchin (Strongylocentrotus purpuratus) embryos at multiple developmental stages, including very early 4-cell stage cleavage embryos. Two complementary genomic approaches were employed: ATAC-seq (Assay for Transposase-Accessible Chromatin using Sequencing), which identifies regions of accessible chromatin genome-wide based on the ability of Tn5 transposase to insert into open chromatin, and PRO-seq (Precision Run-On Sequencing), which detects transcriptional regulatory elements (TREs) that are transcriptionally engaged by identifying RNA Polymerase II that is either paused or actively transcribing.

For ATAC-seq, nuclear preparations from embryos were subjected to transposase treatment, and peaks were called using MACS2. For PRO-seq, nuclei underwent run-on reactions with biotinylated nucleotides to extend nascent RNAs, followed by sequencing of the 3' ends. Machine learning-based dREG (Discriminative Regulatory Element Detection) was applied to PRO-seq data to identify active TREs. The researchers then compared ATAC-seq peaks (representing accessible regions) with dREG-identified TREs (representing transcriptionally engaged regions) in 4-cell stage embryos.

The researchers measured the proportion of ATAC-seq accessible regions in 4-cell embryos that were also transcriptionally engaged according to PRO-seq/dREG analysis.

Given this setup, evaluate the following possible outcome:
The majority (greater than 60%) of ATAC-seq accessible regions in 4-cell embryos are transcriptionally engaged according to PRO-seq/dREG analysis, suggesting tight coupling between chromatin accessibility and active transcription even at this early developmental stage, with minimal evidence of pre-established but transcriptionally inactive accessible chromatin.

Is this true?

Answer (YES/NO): NO